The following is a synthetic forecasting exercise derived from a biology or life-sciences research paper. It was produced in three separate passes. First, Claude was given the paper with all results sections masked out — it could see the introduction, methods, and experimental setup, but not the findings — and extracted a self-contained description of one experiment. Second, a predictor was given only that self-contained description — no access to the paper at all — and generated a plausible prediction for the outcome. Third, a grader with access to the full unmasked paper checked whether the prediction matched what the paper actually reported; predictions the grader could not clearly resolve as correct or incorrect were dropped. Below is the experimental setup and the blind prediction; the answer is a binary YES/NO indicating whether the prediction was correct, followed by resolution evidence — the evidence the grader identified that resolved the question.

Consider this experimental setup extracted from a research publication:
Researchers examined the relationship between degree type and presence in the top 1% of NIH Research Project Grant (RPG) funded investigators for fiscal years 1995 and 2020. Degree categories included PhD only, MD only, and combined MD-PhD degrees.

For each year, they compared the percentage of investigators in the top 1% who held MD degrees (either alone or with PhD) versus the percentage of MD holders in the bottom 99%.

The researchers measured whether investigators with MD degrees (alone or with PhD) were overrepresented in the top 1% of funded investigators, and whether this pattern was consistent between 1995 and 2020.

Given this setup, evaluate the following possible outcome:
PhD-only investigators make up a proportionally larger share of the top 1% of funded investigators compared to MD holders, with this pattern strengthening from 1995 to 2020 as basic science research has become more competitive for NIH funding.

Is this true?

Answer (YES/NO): NO